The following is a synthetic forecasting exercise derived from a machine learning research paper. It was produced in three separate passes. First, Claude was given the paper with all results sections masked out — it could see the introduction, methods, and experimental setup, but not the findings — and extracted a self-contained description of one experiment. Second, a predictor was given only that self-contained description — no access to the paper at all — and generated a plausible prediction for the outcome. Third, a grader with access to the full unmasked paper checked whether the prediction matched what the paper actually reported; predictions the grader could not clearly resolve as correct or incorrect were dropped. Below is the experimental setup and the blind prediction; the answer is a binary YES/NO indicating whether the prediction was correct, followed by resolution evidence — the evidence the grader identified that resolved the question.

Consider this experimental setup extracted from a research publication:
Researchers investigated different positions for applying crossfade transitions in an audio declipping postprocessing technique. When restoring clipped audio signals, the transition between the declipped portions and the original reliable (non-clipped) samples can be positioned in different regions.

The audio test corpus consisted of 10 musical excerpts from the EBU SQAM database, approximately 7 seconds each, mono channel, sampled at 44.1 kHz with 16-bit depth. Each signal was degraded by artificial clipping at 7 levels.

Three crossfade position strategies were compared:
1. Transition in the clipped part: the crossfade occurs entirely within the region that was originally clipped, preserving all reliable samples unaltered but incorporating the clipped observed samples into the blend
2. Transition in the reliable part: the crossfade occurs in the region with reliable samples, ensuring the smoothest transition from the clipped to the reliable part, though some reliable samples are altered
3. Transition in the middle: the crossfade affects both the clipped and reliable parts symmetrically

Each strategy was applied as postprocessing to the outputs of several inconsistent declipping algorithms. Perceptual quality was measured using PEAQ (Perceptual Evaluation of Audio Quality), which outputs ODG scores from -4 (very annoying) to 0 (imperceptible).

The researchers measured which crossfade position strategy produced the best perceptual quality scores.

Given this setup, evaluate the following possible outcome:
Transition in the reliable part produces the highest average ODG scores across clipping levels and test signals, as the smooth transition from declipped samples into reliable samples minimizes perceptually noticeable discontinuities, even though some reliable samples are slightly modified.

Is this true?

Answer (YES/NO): YES